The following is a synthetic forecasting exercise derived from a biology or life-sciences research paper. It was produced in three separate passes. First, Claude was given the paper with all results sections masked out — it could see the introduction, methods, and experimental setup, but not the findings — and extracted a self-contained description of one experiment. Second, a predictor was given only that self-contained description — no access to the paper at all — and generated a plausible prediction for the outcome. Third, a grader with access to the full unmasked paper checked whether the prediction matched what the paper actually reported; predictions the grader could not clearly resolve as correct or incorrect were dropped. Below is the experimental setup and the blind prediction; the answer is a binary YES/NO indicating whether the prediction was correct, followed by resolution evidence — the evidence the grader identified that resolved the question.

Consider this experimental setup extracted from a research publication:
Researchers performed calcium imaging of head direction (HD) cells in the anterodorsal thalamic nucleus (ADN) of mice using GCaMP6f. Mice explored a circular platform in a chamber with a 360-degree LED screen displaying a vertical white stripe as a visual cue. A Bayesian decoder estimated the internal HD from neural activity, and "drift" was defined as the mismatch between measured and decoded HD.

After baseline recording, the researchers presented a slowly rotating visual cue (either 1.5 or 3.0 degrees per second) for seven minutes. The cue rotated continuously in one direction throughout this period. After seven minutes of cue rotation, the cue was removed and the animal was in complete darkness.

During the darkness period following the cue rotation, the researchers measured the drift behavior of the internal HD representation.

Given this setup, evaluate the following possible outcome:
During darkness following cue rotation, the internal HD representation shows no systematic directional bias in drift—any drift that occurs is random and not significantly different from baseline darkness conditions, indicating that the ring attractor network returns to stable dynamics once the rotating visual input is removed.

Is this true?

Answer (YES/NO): NO